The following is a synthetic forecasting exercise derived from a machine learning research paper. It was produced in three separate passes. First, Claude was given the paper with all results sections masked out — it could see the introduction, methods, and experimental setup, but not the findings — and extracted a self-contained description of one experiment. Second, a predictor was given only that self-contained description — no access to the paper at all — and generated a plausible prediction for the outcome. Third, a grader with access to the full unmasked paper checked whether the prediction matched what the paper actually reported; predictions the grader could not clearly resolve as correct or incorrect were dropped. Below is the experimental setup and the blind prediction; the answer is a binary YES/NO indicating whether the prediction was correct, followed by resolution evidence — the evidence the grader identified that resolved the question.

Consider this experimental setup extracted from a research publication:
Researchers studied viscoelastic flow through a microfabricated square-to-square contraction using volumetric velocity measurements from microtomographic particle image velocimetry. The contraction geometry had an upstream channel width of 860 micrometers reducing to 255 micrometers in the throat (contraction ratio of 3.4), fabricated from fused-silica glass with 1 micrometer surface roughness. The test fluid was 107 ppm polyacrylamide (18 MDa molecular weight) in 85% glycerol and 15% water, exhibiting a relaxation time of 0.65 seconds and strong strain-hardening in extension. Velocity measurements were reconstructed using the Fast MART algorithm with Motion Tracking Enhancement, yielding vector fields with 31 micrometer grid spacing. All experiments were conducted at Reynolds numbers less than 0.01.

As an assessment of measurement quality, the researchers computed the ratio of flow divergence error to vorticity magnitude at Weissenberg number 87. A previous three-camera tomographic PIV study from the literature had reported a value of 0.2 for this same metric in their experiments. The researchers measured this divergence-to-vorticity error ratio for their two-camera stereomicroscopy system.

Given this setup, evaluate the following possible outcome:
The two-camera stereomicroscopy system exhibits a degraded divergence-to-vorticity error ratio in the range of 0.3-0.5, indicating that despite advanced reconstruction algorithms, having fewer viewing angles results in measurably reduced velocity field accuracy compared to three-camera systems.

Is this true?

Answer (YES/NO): NO